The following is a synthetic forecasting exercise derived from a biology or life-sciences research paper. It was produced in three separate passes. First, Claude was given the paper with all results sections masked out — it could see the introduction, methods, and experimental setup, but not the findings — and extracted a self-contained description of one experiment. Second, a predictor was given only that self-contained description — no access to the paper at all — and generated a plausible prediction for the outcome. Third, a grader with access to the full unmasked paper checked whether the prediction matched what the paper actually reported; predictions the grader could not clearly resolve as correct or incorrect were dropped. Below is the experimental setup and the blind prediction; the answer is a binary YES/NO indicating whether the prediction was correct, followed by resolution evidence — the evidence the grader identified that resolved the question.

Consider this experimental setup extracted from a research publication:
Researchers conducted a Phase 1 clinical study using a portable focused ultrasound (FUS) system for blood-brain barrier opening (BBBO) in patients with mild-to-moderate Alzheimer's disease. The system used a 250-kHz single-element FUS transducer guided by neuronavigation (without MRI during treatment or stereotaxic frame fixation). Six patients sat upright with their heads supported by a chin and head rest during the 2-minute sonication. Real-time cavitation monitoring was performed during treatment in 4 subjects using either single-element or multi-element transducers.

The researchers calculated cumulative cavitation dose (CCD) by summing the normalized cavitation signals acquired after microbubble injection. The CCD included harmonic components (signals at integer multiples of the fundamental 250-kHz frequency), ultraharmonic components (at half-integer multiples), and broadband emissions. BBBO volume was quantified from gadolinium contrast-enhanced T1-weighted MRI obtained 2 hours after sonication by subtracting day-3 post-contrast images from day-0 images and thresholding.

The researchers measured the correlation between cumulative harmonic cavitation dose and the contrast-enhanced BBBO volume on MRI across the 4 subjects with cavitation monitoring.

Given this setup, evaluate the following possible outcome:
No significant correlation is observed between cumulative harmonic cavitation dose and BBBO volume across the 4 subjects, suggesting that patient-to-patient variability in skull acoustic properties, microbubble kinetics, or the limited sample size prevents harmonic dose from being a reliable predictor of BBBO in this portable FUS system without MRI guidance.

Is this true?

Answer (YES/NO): NO